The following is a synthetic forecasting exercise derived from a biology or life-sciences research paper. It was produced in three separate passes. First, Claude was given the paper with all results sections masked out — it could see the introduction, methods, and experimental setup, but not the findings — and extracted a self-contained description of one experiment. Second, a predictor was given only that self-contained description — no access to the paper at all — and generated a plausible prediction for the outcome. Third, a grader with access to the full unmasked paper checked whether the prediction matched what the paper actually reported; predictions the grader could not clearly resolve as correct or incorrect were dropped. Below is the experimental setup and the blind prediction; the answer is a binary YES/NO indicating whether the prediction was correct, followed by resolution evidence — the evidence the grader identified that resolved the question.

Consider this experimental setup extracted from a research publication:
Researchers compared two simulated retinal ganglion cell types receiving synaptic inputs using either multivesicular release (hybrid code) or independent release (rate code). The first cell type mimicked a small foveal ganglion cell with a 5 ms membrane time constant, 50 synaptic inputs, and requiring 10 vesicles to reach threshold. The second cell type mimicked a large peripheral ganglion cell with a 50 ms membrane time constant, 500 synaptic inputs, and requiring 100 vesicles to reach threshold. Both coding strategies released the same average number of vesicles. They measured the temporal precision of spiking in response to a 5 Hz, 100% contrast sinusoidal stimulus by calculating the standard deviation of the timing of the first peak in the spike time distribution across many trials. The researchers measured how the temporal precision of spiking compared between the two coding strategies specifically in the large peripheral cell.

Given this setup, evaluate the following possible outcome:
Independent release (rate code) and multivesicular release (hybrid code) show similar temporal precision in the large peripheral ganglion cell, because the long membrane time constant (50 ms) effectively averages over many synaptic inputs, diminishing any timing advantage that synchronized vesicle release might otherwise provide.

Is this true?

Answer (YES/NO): NO